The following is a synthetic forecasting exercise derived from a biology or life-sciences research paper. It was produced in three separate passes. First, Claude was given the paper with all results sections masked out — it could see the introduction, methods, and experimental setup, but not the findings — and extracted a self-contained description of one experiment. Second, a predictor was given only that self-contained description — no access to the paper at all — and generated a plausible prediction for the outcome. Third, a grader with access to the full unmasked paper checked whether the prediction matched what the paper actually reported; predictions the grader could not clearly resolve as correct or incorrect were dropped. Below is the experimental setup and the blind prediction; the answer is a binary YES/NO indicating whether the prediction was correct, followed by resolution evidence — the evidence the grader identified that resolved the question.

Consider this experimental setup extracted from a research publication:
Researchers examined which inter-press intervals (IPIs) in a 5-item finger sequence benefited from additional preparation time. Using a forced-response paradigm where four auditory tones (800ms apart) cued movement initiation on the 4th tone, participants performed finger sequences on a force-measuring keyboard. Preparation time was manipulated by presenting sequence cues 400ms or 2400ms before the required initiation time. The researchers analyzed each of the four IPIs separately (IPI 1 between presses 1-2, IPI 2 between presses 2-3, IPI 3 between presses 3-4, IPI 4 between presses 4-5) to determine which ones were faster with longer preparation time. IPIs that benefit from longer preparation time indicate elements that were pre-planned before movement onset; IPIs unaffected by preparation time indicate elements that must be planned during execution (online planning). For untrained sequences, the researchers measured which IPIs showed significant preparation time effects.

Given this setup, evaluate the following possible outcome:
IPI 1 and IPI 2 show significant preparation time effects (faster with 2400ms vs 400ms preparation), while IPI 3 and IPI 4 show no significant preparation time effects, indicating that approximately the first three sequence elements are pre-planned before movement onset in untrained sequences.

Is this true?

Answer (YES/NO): NO